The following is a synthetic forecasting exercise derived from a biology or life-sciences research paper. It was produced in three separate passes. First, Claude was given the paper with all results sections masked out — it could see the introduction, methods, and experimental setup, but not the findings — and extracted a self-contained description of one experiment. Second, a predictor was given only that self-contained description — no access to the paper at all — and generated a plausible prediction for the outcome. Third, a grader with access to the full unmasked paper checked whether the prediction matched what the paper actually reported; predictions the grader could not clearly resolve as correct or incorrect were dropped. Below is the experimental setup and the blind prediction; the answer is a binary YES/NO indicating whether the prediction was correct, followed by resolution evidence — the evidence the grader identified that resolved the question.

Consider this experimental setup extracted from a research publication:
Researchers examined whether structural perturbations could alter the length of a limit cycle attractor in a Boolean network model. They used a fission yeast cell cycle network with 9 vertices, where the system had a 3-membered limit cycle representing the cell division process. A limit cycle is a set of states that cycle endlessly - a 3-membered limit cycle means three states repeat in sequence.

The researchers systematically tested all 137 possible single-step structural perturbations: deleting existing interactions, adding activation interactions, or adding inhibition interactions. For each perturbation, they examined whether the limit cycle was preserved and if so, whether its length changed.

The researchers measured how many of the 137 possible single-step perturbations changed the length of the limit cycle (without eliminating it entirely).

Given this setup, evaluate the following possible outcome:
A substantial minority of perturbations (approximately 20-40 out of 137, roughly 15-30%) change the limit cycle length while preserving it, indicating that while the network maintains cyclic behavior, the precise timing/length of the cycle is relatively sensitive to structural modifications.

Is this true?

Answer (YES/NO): NO